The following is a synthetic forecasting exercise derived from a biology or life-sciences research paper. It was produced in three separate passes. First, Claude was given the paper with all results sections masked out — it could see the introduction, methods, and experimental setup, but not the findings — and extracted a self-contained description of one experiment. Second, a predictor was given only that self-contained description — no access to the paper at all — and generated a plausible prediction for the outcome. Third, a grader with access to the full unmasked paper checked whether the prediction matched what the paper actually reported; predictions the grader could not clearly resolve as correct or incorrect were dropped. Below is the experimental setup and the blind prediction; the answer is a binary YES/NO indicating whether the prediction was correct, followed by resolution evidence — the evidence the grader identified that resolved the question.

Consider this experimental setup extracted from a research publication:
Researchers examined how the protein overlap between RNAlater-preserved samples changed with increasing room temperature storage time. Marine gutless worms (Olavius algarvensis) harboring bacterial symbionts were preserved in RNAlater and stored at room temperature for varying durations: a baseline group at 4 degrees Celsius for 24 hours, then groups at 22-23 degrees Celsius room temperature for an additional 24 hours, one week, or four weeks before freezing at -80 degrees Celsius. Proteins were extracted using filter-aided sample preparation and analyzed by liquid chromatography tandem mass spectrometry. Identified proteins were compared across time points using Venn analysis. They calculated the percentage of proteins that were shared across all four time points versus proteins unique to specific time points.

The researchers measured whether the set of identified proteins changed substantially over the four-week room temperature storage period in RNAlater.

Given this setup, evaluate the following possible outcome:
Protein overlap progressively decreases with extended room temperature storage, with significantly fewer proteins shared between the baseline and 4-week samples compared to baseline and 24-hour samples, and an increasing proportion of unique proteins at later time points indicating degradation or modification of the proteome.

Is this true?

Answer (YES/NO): NO